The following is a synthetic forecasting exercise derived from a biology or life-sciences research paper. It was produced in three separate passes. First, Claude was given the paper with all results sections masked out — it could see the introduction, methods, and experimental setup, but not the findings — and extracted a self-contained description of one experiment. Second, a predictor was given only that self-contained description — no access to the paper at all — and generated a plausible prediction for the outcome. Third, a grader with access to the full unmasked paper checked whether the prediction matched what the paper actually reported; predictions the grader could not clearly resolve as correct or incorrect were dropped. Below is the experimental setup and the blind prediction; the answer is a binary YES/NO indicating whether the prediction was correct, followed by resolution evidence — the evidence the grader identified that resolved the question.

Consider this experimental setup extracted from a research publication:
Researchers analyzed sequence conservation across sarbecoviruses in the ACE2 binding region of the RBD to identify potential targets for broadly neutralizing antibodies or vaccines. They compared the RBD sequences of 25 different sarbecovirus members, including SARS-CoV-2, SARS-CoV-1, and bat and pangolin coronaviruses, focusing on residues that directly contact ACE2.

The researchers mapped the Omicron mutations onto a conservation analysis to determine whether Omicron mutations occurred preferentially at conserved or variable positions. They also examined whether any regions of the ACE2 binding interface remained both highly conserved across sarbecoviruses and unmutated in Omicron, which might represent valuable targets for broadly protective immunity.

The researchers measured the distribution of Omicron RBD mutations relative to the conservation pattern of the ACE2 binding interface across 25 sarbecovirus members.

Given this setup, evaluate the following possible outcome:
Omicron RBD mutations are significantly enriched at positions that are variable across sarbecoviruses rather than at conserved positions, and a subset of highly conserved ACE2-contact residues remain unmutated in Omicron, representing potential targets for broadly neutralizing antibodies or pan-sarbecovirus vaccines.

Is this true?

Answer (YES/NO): YES